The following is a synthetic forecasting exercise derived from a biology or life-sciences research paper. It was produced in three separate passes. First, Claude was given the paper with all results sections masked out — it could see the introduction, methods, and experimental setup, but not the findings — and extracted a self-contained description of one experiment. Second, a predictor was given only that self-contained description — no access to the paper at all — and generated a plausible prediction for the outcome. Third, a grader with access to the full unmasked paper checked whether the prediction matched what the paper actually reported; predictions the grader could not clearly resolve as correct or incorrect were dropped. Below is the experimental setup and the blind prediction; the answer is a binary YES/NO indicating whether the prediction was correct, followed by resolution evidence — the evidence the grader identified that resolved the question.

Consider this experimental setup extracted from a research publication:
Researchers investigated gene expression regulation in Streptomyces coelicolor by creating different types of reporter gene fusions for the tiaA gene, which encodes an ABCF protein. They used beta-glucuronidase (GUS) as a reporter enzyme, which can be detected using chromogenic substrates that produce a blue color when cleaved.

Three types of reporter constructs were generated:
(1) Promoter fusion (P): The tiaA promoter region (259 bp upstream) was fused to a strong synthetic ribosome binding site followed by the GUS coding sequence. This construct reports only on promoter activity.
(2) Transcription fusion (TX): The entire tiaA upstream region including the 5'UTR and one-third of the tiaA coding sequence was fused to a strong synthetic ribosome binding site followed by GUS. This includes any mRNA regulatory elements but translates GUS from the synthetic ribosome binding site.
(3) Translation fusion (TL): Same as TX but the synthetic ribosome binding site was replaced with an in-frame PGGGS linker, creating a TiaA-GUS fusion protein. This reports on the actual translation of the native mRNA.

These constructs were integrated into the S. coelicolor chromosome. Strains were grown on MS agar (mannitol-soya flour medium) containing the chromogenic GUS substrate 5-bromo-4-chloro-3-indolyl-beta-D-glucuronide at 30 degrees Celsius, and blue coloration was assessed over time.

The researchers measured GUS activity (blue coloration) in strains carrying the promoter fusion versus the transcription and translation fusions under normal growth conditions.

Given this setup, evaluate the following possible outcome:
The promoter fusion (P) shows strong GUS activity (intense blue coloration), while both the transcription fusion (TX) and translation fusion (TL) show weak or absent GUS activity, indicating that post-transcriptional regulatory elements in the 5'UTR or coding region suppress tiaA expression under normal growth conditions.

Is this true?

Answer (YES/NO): NO